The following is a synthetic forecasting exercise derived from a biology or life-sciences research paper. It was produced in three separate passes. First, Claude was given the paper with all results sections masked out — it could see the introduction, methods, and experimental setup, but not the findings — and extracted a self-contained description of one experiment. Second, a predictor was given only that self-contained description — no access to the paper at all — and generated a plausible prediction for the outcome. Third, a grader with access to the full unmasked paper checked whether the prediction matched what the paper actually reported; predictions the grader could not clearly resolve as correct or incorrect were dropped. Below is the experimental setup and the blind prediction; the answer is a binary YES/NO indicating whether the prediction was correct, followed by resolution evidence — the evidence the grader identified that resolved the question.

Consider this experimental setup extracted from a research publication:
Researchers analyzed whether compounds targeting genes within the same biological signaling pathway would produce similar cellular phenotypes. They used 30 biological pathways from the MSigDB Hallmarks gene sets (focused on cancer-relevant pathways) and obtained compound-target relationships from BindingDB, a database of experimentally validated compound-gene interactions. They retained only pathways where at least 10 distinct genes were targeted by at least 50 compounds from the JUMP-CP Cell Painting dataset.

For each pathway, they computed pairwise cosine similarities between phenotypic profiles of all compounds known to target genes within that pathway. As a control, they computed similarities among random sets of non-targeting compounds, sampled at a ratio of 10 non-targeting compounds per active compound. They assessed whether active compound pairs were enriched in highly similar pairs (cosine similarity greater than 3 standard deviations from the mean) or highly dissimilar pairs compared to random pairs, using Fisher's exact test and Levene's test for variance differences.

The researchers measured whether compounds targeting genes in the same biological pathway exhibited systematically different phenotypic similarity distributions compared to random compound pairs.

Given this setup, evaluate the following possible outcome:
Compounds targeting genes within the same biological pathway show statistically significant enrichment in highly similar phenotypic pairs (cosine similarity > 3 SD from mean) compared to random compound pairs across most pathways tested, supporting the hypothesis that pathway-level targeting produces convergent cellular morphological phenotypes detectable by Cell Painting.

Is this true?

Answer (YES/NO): YES